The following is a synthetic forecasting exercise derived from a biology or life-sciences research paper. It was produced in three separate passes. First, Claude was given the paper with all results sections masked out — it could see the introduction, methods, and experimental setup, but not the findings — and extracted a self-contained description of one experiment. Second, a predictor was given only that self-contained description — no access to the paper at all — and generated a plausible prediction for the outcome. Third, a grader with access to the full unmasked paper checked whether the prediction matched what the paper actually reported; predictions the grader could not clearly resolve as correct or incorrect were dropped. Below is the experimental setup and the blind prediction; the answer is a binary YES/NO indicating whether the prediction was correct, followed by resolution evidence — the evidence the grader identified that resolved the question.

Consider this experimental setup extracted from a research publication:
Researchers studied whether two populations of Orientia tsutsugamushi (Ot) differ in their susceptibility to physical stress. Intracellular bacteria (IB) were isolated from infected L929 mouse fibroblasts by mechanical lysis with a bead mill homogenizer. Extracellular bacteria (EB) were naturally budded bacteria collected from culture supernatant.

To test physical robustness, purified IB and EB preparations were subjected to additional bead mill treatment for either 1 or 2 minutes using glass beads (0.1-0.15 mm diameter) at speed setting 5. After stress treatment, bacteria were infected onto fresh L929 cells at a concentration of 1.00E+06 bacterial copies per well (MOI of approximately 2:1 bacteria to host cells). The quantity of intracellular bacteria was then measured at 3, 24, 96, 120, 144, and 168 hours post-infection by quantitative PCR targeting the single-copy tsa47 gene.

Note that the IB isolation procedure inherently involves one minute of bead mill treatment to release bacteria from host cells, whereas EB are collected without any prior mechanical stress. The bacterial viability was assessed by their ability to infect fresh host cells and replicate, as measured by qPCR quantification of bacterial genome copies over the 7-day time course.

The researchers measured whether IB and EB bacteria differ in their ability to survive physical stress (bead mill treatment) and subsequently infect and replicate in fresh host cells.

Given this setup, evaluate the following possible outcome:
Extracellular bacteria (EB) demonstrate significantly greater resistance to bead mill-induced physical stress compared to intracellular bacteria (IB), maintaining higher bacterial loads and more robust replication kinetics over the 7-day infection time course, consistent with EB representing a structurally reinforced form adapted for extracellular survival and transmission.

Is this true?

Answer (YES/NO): NO